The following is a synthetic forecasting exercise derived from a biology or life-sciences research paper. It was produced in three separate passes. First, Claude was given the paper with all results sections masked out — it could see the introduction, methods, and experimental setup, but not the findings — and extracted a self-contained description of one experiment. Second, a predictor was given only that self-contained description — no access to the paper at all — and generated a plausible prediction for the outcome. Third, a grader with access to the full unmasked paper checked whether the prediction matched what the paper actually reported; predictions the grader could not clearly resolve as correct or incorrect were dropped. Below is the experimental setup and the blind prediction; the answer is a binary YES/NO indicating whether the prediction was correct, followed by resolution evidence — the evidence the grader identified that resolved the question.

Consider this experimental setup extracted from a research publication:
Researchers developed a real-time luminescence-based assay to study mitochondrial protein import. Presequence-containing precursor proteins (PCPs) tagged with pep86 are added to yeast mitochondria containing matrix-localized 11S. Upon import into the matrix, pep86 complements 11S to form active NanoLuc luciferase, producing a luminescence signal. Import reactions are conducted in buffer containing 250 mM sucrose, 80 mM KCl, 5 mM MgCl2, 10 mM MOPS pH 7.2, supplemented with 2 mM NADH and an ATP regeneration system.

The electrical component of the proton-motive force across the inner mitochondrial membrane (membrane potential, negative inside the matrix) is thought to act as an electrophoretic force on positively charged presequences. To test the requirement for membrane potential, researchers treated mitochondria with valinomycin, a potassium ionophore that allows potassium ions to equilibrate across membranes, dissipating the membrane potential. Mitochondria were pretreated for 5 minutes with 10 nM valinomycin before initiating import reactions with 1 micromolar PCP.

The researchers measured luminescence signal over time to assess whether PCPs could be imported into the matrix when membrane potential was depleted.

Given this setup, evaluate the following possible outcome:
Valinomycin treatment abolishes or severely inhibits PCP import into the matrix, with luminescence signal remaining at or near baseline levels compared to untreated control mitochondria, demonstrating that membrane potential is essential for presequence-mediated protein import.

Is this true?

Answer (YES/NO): NO